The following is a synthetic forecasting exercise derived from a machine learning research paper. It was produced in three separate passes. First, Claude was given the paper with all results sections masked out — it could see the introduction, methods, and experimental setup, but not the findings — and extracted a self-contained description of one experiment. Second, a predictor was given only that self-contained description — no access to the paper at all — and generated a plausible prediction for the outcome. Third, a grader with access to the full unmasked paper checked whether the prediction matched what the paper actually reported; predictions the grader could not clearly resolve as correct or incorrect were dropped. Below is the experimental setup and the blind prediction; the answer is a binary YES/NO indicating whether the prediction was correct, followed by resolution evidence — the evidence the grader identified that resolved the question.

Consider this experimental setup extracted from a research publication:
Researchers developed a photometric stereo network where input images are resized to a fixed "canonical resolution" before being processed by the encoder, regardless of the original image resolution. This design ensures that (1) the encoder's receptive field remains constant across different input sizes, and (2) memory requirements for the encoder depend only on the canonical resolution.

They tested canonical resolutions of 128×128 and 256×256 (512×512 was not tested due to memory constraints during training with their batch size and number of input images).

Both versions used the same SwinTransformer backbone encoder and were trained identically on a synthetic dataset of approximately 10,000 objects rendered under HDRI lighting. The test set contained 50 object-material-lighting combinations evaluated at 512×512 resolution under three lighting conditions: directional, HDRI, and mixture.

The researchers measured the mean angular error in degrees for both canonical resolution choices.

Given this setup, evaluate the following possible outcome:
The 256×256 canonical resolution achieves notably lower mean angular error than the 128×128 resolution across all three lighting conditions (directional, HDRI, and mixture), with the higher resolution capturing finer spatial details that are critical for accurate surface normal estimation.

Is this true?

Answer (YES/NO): NO